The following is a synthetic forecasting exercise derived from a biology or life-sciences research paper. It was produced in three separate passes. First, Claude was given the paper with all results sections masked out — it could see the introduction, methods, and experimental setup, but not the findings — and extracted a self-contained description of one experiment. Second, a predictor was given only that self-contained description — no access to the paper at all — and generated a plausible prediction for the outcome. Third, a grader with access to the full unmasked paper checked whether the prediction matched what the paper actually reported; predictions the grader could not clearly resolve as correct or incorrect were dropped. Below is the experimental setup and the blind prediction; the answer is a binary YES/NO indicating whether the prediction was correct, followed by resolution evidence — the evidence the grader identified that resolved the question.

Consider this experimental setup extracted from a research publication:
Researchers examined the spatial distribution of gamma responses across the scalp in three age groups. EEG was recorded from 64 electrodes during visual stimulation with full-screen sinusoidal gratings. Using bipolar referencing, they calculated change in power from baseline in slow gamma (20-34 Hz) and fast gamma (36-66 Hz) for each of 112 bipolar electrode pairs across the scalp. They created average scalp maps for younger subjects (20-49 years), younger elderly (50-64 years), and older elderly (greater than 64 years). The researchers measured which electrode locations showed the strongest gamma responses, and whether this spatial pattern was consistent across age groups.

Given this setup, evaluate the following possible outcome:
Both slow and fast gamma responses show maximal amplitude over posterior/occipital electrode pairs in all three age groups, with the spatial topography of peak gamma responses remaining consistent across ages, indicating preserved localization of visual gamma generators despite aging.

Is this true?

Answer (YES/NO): YES